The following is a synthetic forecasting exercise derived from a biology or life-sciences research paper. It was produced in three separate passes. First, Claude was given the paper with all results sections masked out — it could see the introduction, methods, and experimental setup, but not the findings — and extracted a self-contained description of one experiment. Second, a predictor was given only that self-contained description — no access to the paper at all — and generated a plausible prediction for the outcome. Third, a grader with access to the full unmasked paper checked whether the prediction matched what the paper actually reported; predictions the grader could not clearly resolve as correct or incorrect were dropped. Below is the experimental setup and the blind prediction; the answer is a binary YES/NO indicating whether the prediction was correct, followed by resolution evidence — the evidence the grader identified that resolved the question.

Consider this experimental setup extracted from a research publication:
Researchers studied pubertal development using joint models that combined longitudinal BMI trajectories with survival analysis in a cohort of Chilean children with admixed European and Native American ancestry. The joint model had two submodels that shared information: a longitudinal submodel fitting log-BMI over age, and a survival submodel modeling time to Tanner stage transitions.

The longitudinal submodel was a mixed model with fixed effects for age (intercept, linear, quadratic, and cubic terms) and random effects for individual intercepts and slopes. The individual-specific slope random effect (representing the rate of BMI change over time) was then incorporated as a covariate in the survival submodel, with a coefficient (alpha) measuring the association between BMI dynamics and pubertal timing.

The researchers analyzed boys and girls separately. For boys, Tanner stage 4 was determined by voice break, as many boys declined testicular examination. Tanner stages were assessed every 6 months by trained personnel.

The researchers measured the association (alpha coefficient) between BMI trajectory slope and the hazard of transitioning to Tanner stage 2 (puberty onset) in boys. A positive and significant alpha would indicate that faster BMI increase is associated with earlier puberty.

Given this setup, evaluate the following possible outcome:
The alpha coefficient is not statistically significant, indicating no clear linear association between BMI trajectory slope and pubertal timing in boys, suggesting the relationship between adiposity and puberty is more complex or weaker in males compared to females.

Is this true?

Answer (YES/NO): NO